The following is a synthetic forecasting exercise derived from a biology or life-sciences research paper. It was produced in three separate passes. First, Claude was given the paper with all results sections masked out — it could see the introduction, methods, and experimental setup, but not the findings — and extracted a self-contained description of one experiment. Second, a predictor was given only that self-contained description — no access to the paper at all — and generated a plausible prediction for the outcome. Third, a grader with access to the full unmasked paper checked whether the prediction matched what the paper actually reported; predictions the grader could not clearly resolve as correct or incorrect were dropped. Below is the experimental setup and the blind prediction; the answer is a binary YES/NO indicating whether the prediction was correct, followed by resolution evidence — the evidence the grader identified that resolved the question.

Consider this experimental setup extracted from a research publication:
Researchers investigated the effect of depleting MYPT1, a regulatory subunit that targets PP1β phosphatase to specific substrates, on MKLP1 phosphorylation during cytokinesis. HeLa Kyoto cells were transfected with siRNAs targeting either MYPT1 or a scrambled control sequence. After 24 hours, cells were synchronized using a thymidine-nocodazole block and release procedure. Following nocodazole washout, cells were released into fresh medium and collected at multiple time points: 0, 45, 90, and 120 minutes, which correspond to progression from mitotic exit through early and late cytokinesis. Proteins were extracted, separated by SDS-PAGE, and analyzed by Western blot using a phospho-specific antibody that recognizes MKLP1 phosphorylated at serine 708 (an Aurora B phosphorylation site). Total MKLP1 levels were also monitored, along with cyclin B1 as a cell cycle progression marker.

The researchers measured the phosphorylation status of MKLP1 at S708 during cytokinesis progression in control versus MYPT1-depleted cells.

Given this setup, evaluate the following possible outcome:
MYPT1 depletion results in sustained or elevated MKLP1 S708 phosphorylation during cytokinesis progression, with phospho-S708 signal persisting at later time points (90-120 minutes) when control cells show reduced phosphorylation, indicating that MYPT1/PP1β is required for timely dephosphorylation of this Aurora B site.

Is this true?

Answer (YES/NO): YES